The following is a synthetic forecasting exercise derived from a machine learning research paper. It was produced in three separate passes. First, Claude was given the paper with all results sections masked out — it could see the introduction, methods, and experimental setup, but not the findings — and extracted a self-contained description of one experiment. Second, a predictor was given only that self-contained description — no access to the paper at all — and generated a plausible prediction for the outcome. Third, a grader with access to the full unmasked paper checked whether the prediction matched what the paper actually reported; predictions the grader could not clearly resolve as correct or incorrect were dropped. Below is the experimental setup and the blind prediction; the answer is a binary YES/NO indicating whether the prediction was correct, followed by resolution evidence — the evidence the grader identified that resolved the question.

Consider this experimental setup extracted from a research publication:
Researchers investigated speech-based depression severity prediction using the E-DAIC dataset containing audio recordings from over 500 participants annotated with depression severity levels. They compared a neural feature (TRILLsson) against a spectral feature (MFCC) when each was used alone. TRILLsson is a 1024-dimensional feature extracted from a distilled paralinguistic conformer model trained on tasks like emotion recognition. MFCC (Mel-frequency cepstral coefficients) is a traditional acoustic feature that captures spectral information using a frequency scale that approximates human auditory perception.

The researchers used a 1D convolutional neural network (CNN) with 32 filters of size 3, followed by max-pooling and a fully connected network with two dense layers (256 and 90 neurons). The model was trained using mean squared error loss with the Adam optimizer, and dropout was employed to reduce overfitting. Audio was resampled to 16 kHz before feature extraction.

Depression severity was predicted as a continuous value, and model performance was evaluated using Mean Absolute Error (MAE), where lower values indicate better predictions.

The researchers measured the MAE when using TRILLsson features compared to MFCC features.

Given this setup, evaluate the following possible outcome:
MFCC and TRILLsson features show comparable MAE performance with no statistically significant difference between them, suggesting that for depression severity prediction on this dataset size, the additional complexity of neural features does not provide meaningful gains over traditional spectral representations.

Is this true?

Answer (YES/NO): NO